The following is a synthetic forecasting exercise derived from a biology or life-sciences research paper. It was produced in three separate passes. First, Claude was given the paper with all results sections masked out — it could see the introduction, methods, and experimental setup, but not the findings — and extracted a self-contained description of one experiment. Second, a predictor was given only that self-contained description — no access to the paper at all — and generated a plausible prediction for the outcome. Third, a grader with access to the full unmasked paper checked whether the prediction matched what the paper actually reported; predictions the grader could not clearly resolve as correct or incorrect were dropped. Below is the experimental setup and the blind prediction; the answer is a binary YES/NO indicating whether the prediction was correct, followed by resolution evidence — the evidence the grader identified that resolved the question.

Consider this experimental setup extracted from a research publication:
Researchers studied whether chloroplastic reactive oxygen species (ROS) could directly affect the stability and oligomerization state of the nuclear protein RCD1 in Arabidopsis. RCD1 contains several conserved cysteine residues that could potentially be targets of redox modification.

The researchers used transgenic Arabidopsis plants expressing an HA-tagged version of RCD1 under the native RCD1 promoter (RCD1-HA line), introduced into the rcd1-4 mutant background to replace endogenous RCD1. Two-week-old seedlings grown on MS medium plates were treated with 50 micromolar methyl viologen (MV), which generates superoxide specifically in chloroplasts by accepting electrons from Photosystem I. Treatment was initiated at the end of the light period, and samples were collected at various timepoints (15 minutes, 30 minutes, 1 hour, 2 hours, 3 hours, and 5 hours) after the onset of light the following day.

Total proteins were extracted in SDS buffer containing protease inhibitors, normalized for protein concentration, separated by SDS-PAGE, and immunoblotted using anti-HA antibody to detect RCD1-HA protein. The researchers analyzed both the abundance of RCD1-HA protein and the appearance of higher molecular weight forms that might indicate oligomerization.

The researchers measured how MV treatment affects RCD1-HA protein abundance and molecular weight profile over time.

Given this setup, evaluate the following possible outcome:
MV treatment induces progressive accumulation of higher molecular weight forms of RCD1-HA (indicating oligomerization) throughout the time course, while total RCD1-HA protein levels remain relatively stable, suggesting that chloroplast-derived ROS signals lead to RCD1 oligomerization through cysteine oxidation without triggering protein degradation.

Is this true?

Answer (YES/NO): NO